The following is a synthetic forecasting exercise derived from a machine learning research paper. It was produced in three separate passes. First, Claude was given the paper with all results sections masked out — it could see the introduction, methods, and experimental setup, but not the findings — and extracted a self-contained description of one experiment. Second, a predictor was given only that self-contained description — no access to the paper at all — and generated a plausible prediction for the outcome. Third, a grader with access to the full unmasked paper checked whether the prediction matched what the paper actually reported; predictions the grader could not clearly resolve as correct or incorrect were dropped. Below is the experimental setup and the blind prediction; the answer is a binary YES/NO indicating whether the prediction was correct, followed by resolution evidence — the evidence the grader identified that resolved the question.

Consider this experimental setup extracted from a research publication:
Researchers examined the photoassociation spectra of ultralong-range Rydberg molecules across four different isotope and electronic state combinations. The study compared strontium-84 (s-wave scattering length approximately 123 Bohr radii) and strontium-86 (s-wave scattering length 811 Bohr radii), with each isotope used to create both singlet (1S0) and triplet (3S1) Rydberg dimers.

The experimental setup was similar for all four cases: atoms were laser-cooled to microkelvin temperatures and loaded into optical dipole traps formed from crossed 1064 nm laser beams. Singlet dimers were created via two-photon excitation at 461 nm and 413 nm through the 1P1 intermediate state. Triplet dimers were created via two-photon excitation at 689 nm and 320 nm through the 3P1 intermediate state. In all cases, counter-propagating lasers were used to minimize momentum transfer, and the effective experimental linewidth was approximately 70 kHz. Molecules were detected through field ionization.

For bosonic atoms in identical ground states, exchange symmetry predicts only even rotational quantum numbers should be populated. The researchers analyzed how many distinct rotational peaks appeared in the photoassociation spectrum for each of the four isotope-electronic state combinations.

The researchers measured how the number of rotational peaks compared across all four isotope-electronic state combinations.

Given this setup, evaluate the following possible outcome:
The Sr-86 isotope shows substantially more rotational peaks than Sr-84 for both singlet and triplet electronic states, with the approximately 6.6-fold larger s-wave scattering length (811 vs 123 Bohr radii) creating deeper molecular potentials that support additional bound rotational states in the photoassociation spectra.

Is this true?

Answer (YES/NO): NO